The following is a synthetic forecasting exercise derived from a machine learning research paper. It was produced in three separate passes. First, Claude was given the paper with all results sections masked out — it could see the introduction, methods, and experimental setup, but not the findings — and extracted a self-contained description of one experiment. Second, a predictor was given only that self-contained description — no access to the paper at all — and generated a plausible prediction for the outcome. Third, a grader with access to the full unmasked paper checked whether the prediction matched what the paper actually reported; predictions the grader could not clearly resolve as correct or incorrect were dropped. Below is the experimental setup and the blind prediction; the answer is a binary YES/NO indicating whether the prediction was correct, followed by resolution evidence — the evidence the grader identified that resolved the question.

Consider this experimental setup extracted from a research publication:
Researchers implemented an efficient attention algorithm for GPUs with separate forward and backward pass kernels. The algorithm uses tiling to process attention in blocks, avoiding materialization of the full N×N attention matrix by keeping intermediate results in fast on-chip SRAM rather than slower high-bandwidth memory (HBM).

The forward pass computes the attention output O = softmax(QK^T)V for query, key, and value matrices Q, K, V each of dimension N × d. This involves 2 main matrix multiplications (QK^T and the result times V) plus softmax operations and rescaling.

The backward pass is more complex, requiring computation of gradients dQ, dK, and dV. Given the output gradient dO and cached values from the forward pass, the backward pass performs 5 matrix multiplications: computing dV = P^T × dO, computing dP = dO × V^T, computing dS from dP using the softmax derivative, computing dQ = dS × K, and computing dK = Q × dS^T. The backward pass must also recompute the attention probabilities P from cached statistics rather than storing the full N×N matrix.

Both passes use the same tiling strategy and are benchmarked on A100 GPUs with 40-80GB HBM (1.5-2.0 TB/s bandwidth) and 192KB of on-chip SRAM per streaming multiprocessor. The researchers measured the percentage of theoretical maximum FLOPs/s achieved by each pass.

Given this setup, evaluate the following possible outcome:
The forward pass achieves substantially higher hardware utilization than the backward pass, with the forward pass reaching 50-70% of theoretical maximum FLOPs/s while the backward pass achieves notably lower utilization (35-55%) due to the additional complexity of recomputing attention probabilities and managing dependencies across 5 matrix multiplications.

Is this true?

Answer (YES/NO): NO